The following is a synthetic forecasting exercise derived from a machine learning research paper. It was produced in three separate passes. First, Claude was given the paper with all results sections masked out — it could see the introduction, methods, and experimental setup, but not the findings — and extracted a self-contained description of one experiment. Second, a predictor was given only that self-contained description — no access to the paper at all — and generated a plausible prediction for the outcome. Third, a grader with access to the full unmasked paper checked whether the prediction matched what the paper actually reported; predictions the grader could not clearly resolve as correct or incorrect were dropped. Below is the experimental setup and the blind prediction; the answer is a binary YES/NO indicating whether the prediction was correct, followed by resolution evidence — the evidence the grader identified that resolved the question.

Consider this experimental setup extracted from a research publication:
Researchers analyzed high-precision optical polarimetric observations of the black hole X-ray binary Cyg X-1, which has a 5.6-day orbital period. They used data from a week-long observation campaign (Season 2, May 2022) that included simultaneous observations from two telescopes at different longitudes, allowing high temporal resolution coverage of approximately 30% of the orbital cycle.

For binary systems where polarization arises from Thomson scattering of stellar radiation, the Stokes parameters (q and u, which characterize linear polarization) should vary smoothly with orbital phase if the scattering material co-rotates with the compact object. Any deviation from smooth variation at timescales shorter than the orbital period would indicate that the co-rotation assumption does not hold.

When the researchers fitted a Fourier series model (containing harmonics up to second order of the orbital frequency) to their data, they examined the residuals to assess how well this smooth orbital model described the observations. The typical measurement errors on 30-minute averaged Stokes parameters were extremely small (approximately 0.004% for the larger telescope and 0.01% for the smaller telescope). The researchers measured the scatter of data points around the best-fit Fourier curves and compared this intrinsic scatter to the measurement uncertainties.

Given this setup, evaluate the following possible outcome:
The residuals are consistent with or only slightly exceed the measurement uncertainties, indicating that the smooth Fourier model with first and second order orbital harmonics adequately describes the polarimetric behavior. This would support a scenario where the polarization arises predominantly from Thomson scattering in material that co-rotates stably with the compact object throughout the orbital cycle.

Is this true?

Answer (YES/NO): NO